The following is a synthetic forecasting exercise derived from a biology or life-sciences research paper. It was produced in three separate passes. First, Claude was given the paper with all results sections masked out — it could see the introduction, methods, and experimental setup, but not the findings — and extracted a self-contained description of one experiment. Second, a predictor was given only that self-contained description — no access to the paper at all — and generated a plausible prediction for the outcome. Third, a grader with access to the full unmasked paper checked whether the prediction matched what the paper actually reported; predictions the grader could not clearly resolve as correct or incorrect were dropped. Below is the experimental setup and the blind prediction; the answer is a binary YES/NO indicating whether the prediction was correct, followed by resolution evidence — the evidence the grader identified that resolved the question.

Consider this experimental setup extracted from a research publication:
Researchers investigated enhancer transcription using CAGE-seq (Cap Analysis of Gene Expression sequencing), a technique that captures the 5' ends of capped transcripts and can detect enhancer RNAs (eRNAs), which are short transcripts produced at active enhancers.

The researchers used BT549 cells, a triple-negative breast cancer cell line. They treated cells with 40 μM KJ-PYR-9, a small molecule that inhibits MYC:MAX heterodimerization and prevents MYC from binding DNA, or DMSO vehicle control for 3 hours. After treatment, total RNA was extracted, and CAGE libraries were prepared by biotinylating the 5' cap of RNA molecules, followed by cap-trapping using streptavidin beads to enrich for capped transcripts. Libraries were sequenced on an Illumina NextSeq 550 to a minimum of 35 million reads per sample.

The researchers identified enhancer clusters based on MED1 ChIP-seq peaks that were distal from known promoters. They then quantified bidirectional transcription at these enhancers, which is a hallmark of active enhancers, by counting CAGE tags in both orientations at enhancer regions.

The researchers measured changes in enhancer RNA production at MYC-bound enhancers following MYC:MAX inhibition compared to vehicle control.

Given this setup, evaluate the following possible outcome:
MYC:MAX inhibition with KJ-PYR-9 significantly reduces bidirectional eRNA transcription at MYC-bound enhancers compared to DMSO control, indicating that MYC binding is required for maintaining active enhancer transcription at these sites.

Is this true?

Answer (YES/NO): YES